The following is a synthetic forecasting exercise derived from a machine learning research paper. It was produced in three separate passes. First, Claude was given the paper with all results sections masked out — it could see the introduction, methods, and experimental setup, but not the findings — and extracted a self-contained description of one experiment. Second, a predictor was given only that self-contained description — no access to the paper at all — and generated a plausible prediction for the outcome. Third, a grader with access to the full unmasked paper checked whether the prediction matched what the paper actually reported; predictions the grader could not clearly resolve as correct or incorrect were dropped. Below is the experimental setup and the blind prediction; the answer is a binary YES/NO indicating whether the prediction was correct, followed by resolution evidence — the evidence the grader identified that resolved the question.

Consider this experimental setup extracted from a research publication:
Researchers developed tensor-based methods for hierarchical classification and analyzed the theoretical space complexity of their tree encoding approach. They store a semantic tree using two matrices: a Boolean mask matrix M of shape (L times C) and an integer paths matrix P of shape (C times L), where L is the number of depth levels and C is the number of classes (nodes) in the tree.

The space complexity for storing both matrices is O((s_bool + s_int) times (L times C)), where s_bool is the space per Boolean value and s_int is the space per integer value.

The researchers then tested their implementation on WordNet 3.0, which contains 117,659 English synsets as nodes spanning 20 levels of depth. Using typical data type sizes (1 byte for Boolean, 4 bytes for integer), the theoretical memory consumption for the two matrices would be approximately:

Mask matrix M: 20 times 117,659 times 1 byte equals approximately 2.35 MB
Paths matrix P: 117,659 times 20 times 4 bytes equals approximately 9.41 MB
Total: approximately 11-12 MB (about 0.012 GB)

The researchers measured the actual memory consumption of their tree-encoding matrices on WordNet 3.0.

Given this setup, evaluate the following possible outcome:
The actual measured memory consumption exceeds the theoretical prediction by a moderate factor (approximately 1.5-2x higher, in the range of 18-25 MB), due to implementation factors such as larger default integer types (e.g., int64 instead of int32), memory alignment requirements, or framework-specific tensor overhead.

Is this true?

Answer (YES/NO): NO